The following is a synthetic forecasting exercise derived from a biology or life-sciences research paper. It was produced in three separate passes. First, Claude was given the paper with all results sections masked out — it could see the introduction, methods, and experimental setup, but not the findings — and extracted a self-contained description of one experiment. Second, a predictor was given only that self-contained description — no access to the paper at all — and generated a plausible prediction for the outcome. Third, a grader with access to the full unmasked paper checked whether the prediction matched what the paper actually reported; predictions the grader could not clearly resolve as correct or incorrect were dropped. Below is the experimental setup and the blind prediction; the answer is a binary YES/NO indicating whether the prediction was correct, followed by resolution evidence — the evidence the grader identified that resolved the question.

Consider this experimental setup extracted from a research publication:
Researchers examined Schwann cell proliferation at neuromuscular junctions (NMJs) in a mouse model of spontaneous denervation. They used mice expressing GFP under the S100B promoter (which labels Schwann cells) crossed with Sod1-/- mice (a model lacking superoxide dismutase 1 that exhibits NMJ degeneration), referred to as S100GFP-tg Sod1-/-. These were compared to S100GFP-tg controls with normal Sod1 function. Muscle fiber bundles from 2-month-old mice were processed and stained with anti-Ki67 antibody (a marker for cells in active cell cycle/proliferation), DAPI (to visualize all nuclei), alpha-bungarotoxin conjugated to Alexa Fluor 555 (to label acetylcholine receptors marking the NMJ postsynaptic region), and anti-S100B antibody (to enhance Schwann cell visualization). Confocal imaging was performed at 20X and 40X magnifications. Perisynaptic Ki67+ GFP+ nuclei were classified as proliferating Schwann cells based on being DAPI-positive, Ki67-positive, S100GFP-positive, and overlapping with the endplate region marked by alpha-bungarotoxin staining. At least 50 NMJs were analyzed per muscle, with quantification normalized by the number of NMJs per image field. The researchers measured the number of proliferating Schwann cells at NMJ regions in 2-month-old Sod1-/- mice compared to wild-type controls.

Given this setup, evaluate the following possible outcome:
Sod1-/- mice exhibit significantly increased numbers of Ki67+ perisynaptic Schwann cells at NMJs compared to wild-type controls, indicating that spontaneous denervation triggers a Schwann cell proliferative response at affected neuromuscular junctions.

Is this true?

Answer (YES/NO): YES